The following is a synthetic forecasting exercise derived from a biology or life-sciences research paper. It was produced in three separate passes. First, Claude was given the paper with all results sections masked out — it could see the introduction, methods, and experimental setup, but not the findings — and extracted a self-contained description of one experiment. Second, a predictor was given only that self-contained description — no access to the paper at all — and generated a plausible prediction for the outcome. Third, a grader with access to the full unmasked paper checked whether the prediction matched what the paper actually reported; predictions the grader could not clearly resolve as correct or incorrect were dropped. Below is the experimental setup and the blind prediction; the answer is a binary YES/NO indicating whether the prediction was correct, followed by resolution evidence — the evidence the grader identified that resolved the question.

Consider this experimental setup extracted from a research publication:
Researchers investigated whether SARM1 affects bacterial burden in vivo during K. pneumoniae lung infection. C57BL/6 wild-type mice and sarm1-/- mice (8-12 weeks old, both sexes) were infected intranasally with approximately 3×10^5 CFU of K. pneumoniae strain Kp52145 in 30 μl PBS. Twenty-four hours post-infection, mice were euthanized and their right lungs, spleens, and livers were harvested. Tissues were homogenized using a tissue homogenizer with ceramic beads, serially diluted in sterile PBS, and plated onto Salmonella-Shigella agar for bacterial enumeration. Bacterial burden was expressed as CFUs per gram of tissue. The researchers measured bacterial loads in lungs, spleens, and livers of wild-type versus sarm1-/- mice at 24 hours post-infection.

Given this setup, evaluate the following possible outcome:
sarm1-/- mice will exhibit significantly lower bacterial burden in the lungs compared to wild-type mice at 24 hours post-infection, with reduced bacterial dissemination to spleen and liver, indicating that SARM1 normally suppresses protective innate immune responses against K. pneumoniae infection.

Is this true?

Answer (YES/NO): YES